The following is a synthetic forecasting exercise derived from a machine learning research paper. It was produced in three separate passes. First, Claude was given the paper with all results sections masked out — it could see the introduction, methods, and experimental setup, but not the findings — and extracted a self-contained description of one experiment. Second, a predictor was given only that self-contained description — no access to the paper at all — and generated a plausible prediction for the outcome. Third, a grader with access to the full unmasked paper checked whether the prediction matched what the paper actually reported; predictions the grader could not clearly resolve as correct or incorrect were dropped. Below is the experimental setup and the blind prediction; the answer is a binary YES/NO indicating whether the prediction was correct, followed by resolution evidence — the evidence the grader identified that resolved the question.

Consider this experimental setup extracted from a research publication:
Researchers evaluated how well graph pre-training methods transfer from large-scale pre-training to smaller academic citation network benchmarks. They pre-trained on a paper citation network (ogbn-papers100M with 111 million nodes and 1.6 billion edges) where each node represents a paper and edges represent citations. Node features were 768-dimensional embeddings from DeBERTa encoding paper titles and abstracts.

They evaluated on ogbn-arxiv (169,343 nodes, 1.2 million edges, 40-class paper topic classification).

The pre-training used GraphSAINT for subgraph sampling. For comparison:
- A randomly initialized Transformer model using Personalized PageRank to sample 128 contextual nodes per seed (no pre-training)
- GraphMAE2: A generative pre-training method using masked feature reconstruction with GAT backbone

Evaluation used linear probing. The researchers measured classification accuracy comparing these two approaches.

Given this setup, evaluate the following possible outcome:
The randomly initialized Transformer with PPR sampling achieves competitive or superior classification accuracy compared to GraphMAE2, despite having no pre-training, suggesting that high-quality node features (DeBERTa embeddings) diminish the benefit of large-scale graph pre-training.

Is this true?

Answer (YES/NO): NO